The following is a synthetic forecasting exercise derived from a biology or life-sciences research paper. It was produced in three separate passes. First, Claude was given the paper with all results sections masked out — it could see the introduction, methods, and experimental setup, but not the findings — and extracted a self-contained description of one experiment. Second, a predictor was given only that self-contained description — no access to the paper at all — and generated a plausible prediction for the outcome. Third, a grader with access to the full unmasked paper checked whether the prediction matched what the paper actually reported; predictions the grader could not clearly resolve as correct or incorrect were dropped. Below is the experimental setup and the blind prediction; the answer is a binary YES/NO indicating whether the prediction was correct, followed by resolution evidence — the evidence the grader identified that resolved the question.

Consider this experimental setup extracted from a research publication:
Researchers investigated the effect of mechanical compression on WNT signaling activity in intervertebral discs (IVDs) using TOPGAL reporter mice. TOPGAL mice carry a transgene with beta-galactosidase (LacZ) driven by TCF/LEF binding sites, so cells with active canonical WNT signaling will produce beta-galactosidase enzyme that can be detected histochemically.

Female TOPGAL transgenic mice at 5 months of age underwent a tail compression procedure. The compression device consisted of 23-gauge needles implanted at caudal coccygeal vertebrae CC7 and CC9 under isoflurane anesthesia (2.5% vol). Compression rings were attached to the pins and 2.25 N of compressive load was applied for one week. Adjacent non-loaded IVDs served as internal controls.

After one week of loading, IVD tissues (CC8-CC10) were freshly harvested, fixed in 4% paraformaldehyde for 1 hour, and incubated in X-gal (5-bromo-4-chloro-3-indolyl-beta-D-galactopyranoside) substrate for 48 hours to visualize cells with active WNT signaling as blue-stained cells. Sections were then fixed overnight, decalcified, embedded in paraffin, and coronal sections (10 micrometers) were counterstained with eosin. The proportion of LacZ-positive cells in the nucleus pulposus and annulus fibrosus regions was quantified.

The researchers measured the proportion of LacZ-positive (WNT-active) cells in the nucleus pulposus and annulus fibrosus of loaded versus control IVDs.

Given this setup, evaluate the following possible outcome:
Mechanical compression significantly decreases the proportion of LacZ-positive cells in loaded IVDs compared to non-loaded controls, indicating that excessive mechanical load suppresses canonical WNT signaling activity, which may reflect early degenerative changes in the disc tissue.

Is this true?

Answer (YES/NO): NO